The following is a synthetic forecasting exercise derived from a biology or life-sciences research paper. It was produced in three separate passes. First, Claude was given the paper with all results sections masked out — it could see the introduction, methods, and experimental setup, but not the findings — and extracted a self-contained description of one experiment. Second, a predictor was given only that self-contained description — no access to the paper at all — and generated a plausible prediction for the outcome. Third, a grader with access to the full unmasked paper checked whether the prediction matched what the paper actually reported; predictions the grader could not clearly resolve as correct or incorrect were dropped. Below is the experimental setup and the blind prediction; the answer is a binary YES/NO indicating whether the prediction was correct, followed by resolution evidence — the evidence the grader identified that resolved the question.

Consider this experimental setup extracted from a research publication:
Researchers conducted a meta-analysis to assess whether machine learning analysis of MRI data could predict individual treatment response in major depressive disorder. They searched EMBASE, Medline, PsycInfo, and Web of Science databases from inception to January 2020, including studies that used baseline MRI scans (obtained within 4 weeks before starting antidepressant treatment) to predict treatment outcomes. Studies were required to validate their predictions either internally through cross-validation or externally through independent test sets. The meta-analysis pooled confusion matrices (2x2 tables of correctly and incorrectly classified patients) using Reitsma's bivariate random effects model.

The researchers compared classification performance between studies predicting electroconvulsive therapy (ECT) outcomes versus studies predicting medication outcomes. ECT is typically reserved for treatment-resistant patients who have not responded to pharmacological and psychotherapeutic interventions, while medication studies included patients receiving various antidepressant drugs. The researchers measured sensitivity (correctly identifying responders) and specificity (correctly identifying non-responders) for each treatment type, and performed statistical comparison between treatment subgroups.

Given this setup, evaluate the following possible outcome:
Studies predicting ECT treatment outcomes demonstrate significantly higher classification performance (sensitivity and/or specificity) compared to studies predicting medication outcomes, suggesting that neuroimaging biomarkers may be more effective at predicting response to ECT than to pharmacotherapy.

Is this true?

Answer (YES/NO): NO